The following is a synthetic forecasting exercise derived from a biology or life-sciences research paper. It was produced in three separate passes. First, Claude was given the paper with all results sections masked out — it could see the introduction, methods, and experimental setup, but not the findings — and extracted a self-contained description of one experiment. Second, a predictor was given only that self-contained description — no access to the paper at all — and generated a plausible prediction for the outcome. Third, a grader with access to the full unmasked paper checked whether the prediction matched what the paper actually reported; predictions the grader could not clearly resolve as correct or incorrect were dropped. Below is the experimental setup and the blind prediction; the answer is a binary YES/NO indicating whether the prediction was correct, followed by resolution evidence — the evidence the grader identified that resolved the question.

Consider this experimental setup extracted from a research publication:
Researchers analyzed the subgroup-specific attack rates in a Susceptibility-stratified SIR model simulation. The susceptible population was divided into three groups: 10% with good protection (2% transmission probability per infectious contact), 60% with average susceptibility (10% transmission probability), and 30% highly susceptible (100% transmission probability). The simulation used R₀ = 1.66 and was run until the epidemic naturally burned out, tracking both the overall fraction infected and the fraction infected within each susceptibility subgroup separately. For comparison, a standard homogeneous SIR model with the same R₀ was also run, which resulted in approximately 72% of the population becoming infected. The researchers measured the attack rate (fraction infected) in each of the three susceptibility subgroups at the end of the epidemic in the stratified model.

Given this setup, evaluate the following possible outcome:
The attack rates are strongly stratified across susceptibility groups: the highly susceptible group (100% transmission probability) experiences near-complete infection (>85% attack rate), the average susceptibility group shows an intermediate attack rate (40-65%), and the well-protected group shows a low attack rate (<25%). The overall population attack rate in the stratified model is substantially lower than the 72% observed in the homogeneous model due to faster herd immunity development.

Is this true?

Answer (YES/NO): NO